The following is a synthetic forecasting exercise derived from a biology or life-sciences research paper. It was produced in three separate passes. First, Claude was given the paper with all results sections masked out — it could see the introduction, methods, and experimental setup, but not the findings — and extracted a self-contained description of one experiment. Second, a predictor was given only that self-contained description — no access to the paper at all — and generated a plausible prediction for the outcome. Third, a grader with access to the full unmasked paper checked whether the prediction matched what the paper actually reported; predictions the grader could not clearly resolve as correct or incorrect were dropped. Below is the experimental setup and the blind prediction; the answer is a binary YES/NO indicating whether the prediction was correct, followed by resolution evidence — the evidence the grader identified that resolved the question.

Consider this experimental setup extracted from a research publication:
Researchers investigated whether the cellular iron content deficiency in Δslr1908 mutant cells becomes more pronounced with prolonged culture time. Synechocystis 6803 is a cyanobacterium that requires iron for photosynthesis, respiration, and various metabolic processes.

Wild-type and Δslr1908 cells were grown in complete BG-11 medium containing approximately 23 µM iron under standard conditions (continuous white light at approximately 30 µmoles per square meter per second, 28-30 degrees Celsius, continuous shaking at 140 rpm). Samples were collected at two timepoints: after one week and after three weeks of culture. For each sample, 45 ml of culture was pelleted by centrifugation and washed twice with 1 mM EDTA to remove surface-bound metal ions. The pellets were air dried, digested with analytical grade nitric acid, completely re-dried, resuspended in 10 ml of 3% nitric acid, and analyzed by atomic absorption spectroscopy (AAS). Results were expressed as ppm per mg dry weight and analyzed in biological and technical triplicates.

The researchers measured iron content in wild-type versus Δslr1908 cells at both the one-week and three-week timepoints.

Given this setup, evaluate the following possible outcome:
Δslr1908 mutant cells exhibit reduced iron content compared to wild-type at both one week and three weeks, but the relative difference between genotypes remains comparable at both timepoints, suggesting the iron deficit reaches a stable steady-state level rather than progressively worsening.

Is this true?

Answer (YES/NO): NO